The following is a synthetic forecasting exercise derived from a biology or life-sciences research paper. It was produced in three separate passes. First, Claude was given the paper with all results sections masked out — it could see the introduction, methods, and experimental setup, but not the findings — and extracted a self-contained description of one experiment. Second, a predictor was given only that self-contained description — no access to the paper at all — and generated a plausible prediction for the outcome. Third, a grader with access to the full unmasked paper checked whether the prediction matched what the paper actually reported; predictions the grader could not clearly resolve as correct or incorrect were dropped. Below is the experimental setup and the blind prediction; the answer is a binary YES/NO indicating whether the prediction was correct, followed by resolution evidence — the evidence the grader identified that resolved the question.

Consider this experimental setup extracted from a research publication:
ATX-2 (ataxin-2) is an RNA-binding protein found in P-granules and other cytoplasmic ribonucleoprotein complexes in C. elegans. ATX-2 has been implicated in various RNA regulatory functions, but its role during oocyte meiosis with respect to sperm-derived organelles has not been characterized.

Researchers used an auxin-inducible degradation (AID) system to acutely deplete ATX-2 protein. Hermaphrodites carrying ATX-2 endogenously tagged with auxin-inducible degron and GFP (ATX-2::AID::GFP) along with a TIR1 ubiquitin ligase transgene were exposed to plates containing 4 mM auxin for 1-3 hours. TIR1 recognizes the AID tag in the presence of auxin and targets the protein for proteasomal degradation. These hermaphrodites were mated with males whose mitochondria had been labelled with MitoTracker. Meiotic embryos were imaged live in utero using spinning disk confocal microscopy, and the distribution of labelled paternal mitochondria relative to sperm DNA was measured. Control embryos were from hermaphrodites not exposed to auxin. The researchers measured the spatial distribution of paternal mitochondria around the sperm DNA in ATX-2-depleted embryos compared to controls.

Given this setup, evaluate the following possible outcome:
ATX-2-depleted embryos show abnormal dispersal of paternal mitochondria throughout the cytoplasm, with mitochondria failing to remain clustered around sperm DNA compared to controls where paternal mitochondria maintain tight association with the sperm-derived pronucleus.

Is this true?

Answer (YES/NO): YES